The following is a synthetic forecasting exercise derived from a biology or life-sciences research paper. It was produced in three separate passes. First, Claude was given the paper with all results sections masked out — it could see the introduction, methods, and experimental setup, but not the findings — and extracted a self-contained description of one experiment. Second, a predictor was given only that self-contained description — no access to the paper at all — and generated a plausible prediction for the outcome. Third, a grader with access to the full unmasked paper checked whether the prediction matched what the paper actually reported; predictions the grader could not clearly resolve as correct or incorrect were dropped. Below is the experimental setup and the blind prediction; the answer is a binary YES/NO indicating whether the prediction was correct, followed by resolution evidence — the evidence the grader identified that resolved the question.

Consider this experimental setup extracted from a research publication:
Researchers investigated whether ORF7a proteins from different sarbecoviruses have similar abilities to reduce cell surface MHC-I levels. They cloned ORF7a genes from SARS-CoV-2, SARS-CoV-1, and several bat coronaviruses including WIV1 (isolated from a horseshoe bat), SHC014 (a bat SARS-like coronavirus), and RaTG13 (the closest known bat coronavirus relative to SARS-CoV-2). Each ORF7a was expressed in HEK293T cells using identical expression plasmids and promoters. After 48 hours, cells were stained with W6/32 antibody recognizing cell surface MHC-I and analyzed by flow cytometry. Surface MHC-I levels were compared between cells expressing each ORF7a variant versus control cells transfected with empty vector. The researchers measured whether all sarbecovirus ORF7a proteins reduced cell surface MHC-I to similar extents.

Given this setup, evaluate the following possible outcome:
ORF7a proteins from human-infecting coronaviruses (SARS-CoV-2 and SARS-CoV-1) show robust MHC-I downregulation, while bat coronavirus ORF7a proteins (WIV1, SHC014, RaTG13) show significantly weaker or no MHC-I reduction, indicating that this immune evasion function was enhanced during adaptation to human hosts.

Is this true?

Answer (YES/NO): NO